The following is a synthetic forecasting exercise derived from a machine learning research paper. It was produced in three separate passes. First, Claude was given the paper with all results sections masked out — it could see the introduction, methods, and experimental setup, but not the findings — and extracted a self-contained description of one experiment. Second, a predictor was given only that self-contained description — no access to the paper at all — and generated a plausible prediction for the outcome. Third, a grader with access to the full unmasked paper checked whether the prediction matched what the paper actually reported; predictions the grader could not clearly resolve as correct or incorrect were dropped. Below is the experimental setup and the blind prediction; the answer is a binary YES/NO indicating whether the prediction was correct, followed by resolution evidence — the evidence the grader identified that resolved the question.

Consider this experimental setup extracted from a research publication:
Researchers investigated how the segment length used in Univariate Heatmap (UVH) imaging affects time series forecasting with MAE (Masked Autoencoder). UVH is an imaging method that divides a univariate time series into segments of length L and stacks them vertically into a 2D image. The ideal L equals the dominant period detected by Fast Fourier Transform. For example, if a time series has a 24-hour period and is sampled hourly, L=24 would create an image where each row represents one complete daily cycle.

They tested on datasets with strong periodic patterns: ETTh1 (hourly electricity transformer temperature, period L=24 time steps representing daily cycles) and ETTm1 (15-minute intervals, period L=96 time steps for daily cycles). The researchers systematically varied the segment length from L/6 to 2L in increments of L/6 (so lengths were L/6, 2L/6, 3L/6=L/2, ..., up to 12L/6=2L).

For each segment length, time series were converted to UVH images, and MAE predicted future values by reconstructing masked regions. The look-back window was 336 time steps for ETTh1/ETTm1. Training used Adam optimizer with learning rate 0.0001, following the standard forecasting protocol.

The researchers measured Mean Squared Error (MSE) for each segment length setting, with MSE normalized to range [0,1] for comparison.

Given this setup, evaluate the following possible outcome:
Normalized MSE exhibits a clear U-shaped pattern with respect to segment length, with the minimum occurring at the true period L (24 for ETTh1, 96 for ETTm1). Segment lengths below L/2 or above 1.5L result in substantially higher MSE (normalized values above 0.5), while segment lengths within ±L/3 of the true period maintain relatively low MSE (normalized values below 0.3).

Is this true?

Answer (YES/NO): NO